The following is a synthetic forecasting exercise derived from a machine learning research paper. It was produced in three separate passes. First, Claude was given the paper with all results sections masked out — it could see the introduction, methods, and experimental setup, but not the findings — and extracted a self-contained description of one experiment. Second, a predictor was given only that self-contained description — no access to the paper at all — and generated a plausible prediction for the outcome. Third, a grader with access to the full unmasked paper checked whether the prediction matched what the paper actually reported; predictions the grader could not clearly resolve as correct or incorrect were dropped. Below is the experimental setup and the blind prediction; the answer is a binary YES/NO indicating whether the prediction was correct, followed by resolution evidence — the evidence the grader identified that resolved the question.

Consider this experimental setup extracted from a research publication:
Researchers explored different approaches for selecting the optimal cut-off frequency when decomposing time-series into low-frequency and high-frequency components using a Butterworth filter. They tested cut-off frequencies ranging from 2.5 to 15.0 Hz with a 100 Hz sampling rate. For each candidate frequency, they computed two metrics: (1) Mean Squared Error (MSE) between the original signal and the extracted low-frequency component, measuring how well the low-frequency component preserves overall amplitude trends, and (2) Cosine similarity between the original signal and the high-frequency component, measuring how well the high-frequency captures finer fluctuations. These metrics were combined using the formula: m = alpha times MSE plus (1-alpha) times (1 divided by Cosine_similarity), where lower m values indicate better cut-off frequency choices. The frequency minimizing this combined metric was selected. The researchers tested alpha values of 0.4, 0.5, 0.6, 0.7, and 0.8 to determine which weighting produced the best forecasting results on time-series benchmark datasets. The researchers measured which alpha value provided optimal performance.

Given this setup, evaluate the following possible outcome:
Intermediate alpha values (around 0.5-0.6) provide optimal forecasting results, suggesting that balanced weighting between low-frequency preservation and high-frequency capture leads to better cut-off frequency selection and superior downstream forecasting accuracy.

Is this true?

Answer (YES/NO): NO